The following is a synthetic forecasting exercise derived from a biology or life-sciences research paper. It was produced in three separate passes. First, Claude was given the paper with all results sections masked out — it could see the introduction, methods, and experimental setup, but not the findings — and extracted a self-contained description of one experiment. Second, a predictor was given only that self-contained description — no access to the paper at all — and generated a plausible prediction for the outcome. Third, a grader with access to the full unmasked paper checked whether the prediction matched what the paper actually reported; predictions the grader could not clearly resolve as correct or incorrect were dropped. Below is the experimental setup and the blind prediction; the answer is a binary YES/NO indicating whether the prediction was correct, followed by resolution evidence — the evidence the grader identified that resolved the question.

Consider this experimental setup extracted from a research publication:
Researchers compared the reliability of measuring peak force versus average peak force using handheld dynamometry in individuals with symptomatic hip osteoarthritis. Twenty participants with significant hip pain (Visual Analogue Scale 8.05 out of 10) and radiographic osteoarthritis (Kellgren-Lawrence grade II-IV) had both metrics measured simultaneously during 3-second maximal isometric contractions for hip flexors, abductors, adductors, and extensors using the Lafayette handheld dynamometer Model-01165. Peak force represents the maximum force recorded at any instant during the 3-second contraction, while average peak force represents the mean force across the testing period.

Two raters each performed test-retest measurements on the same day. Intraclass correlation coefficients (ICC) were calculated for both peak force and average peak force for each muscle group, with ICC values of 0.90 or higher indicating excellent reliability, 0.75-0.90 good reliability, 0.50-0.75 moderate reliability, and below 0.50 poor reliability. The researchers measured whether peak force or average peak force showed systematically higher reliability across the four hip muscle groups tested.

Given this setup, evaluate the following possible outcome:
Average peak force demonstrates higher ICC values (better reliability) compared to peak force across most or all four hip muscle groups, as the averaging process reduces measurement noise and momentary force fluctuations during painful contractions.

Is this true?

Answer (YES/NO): NO